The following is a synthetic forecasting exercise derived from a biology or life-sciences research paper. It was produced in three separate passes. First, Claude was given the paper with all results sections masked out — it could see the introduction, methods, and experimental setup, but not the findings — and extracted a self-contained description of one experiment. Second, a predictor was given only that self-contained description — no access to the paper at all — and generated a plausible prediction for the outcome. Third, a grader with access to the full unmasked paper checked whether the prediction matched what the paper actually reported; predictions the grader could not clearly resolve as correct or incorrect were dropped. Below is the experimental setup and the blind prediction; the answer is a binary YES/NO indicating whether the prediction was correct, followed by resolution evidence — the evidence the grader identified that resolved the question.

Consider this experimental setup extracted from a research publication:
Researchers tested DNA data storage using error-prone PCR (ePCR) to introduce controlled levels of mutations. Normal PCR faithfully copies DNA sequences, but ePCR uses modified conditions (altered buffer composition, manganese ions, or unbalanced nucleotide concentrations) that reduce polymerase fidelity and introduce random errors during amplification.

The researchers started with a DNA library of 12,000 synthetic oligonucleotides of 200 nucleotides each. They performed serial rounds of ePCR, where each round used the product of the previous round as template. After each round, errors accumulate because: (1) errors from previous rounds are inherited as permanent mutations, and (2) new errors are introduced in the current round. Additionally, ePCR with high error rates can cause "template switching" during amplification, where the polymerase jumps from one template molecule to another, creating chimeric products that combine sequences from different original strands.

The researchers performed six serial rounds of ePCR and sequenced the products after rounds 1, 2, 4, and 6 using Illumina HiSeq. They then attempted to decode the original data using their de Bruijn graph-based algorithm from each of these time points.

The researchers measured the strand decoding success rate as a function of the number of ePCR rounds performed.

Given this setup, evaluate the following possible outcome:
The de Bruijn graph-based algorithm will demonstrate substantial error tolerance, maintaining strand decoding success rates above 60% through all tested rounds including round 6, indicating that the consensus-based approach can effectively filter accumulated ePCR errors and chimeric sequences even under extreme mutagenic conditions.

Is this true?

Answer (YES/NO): YES